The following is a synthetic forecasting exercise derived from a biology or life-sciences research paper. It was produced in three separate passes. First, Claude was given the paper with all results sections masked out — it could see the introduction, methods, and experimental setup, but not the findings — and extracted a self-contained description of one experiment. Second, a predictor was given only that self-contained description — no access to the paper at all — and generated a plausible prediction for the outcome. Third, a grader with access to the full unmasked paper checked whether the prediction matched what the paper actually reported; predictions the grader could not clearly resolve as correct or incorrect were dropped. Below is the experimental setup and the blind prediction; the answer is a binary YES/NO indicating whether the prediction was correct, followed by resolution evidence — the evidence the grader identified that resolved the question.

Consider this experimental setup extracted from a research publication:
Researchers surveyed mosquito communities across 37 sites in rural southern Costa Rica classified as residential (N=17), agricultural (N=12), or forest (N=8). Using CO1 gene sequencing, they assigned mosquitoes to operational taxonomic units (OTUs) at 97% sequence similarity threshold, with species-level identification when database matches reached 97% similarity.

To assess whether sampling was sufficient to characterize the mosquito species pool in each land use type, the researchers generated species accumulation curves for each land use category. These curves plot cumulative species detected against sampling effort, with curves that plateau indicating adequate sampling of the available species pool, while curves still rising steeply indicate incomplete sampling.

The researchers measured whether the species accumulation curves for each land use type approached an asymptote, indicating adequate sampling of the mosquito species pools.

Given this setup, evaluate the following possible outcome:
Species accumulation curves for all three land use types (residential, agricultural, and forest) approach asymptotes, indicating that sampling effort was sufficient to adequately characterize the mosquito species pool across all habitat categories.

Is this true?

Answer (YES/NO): NO